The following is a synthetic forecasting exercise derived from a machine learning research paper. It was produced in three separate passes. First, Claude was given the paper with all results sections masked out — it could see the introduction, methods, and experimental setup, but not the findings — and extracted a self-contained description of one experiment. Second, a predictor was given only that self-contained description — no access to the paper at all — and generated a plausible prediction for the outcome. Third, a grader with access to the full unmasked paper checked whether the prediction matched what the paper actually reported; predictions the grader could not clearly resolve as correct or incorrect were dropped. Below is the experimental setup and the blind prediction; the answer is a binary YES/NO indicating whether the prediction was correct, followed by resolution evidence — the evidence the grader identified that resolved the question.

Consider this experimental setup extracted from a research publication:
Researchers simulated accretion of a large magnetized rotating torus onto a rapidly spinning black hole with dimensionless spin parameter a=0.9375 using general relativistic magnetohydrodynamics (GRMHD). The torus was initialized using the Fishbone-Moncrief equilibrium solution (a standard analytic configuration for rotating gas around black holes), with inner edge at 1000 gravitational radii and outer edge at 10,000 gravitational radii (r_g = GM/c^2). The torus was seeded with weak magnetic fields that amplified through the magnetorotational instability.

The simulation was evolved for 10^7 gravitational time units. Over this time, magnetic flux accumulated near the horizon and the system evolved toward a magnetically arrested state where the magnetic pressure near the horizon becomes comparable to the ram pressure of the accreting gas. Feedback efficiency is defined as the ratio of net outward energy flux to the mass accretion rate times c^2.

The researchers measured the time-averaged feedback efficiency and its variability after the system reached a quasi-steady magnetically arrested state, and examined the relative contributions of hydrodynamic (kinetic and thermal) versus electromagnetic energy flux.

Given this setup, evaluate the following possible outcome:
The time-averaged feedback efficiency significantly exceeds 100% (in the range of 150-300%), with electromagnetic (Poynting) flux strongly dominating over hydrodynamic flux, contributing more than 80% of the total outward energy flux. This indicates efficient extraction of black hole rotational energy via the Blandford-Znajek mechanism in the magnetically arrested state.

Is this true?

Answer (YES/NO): NO